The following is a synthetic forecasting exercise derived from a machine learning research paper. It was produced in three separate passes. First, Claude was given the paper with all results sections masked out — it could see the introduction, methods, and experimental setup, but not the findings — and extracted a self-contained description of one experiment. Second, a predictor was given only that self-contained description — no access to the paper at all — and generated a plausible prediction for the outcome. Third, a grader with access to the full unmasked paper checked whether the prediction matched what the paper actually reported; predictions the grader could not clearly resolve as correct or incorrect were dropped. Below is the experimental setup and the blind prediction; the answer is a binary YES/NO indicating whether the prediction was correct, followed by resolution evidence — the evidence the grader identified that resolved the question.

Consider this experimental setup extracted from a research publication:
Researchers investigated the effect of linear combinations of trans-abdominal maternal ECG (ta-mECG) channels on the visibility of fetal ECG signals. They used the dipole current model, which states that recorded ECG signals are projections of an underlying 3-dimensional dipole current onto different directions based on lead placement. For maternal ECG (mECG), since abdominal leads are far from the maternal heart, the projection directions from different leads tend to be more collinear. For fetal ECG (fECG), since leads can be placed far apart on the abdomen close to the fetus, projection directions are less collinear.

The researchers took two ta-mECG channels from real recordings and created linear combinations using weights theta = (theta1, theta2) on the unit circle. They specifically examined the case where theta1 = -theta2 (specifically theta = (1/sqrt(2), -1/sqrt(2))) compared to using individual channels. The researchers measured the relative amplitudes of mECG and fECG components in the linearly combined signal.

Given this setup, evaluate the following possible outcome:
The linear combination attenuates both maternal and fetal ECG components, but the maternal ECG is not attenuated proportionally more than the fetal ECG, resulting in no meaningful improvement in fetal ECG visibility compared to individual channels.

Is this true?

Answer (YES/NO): NO